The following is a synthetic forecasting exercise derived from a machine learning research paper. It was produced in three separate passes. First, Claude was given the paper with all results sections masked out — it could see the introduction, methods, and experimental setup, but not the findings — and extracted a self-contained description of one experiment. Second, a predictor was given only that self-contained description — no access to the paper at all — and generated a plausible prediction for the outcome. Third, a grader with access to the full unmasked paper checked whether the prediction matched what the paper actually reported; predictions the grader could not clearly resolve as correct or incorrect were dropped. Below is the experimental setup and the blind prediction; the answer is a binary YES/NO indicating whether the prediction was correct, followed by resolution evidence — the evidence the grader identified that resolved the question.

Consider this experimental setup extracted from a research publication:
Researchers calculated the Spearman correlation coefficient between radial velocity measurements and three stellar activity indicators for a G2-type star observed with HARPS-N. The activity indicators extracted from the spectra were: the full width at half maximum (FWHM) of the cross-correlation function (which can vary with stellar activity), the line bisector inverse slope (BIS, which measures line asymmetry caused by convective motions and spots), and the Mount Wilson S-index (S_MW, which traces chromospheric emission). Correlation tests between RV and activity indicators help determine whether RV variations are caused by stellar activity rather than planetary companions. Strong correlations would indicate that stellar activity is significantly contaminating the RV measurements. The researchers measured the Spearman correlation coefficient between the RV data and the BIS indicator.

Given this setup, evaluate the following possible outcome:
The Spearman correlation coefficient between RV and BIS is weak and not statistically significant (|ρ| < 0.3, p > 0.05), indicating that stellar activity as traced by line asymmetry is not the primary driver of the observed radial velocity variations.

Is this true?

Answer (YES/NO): YES